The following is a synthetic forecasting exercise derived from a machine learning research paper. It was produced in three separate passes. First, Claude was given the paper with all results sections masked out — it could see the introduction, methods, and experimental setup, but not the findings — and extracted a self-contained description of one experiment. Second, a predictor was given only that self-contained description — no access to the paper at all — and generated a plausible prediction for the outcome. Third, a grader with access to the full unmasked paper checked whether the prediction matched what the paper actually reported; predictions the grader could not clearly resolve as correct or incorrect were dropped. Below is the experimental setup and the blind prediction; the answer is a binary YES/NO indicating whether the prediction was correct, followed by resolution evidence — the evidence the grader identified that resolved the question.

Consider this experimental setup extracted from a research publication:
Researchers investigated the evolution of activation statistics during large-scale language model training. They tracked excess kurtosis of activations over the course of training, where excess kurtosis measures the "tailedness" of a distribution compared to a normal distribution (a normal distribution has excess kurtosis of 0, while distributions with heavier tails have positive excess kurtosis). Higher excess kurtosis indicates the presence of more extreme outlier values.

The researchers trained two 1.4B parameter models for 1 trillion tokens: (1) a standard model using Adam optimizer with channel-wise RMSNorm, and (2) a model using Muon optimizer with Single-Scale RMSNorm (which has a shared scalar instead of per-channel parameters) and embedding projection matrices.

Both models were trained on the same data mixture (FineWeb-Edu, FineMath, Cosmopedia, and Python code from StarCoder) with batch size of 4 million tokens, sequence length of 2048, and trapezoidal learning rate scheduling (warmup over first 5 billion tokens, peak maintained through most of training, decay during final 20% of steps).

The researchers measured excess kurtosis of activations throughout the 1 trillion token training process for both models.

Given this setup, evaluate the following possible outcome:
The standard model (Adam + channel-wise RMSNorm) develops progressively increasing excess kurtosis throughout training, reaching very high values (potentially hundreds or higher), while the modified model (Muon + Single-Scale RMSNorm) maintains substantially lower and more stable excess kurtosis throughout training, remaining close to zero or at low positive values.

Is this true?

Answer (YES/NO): YES